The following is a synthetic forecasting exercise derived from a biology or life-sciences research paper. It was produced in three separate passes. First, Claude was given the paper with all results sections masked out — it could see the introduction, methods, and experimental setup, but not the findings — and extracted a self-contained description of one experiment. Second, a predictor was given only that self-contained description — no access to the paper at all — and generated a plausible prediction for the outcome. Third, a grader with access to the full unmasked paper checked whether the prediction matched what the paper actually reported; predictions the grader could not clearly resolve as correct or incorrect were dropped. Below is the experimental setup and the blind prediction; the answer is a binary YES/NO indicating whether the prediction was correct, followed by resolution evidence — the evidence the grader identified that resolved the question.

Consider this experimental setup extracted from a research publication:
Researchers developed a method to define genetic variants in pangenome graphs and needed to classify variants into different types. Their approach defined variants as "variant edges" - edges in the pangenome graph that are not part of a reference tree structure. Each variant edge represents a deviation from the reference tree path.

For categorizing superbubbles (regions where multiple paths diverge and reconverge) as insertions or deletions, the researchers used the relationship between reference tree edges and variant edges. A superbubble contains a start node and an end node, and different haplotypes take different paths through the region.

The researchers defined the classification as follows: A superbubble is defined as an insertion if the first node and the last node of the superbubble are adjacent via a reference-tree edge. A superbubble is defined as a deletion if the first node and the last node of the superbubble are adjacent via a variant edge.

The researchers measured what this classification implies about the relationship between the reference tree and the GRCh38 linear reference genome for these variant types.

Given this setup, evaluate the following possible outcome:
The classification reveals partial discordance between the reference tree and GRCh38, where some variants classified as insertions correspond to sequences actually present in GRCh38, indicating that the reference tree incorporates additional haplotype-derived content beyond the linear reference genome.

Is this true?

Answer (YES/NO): NO